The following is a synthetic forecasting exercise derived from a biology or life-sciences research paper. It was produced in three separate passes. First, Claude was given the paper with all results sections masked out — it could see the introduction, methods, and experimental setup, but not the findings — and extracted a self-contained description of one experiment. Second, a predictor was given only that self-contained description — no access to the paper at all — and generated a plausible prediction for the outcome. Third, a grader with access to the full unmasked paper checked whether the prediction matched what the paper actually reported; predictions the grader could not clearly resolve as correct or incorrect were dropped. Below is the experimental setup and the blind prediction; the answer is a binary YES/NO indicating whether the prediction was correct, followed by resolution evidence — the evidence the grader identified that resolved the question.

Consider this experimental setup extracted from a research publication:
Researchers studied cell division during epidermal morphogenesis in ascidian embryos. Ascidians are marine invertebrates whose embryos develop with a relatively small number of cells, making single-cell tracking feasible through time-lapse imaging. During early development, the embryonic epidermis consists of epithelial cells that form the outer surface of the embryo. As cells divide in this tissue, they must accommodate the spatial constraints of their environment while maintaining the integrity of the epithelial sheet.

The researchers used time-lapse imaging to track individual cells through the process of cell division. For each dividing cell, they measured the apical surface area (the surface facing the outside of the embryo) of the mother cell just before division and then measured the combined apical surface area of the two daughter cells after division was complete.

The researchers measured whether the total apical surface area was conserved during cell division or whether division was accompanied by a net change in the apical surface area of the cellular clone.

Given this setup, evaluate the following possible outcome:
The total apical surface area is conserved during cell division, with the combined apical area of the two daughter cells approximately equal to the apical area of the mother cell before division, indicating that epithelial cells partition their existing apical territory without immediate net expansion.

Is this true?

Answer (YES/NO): NO